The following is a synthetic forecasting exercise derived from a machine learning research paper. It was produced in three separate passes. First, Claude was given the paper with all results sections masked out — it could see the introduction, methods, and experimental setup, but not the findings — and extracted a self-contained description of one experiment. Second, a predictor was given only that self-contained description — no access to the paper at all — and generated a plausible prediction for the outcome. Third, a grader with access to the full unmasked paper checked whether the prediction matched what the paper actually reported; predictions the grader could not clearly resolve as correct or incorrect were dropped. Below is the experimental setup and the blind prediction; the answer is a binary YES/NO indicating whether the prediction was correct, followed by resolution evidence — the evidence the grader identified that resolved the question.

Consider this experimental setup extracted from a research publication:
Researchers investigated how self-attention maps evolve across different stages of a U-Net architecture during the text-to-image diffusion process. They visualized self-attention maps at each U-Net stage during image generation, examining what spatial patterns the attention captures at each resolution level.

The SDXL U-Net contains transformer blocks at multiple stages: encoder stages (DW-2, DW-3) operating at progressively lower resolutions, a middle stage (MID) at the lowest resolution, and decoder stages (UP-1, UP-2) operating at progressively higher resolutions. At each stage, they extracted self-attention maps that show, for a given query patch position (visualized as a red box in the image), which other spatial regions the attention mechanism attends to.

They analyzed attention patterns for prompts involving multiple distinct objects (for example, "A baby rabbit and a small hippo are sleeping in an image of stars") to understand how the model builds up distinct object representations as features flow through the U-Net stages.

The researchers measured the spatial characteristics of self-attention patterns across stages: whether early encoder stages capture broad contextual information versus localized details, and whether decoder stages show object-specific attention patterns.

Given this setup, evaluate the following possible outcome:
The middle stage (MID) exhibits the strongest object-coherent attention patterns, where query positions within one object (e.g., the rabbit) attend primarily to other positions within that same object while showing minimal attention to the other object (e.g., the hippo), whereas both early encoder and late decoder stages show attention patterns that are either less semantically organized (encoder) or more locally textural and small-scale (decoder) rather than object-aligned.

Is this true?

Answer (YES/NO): NO